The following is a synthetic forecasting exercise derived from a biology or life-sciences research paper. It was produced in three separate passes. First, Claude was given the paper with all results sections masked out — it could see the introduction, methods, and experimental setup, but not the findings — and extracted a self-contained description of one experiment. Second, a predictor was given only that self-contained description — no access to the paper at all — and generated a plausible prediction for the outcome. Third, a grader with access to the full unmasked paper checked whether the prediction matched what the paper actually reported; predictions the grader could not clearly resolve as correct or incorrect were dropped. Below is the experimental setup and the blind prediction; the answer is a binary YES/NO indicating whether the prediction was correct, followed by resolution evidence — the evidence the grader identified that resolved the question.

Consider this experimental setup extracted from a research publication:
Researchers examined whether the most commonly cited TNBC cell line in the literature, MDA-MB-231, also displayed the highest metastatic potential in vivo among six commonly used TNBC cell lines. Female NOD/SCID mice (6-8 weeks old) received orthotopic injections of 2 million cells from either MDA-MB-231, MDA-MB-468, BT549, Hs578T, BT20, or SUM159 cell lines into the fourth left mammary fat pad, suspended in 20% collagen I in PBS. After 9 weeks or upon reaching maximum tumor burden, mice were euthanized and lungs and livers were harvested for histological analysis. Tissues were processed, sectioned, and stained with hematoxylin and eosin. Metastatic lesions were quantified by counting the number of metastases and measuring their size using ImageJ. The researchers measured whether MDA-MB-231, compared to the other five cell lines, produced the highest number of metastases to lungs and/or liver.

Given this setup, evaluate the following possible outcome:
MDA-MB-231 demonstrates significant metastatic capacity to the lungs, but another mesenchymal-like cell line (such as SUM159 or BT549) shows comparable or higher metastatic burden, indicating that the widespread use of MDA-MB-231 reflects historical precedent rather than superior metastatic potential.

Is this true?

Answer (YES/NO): YES